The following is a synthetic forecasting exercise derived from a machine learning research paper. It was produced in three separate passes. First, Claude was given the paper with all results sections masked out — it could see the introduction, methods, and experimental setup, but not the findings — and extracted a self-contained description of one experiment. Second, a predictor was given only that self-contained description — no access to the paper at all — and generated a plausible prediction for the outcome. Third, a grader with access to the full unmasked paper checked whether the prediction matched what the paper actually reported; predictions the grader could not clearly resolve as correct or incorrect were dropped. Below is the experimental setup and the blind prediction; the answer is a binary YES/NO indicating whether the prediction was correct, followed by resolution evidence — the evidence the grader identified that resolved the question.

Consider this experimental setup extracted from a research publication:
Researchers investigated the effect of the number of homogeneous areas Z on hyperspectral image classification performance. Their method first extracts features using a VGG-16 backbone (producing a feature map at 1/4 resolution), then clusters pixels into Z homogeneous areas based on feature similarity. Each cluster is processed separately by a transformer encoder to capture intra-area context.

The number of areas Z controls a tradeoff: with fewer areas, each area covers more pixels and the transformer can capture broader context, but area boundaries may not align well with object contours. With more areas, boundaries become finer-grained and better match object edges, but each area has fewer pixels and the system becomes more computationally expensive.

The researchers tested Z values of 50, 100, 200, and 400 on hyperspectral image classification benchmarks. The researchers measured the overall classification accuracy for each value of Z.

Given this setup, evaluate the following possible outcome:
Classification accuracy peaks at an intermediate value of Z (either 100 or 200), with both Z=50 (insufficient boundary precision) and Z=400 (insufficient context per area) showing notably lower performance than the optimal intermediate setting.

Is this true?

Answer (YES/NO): NO